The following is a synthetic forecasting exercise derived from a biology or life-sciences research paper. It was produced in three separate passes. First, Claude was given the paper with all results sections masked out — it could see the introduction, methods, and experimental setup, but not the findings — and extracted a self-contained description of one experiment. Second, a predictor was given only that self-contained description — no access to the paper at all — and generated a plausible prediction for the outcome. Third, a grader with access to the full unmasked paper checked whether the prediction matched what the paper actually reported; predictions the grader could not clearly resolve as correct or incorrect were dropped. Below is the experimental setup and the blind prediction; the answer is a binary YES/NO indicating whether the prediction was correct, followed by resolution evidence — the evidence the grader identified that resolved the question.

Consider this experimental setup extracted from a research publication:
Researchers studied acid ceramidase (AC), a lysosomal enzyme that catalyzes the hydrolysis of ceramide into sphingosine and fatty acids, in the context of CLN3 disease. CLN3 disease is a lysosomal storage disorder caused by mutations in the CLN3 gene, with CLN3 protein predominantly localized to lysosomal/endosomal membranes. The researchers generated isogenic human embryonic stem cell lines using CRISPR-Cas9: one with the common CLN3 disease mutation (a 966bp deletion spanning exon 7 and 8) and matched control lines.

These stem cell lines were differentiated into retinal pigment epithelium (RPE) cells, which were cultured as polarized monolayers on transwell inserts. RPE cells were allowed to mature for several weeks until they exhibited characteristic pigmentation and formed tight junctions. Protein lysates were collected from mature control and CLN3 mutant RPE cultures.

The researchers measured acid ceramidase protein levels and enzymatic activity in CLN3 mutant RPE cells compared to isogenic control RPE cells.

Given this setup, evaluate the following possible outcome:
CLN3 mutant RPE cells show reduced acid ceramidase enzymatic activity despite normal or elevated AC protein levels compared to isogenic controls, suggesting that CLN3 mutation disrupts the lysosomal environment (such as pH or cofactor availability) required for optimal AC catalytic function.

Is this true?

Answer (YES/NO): NO